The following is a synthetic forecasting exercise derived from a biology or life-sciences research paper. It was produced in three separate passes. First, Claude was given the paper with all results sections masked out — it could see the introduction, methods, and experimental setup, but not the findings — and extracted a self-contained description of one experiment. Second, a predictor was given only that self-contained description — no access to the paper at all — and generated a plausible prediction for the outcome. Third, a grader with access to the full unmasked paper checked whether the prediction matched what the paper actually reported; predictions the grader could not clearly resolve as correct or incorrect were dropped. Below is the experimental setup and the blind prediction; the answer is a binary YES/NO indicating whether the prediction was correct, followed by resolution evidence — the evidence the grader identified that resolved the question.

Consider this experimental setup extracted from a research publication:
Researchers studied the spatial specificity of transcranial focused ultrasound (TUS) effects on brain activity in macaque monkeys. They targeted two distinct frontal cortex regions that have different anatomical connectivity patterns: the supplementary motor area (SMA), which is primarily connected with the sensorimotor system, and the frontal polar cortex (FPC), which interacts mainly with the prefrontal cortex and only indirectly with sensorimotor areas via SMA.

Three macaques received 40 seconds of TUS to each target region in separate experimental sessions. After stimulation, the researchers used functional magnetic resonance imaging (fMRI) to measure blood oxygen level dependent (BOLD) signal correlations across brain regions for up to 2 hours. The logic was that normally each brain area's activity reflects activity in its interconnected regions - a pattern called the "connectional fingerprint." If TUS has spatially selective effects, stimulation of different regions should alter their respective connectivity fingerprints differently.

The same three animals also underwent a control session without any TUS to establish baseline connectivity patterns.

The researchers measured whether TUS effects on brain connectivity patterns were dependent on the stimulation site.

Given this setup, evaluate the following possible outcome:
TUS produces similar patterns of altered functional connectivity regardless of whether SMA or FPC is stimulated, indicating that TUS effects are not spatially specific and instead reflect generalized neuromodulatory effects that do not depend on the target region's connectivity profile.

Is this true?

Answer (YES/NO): NO